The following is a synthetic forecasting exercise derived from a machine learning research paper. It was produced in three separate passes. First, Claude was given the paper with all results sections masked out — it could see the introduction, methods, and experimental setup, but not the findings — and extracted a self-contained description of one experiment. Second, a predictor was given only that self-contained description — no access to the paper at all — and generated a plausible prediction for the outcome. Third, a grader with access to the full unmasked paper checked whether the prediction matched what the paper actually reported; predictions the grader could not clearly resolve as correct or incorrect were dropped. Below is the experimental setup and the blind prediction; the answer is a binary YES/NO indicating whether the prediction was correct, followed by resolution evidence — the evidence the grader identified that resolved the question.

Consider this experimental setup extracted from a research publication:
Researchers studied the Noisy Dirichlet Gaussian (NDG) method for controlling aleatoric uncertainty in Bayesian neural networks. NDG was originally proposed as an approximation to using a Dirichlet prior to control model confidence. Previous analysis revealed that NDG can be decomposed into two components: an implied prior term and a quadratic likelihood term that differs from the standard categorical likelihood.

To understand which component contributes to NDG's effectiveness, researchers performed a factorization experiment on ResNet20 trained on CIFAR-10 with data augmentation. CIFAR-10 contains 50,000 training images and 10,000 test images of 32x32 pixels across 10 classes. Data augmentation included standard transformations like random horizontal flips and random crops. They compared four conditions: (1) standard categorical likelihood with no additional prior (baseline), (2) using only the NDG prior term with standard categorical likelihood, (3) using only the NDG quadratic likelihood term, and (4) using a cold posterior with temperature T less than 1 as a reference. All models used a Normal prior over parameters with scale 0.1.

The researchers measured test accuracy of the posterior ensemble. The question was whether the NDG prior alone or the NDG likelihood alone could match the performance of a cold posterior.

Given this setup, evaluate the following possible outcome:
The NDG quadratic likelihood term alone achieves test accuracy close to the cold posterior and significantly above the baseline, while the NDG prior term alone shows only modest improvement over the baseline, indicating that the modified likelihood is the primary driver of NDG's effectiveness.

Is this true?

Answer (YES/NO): NO